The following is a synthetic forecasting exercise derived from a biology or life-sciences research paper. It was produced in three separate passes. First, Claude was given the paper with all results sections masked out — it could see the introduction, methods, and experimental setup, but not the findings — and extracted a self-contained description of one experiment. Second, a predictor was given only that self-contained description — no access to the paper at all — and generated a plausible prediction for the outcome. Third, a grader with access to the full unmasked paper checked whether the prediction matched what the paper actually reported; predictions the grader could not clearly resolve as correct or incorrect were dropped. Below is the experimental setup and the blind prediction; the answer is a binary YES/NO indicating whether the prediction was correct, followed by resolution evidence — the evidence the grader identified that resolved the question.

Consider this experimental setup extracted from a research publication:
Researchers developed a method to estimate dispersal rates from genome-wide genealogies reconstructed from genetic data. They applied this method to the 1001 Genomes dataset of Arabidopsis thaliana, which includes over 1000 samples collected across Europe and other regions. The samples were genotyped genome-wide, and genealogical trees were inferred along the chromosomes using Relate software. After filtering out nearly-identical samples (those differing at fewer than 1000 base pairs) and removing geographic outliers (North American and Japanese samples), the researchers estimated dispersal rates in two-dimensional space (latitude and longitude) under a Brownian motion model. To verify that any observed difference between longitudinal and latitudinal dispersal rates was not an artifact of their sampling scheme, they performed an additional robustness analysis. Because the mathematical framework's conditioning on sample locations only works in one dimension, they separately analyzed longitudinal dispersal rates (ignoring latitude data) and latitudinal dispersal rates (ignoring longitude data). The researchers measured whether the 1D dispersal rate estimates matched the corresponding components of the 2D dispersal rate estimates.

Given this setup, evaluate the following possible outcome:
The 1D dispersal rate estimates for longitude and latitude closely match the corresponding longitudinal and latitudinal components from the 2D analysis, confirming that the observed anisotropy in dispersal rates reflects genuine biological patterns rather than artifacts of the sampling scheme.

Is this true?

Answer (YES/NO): YES